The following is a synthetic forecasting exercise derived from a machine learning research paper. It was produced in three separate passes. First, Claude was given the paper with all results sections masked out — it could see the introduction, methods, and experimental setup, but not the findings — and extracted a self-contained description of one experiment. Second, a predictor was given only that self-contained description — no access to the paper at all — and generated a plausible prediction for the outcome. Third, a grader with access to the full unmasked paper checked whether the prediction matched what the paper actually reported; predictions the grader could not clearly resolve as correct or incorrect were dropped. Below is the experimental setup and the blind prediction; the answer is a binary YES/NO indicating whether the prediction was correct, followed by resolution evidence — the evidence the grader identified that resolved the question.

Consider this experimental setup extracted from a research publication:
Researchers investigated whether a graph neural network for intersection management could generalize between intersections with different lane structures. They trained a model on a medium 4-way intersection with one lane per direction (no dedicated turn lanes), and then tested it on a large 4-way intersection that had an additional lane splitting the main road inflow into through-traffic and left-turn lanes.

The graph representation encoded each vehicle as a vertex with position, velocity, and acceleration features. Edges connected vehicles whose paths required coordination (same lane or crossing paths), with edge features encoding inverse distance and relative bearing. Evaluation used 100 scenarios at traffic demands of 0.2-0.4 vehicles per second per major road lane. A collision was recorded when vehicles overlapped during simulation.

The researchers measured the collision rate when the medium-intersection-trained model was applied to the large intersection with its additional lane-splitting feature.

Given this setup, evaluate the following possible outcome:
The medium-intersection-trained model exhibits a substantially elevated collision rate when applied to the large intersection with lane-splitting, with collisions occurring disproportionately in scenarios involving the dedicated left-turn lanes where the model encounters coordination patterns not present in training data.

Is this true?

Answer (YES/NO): YES